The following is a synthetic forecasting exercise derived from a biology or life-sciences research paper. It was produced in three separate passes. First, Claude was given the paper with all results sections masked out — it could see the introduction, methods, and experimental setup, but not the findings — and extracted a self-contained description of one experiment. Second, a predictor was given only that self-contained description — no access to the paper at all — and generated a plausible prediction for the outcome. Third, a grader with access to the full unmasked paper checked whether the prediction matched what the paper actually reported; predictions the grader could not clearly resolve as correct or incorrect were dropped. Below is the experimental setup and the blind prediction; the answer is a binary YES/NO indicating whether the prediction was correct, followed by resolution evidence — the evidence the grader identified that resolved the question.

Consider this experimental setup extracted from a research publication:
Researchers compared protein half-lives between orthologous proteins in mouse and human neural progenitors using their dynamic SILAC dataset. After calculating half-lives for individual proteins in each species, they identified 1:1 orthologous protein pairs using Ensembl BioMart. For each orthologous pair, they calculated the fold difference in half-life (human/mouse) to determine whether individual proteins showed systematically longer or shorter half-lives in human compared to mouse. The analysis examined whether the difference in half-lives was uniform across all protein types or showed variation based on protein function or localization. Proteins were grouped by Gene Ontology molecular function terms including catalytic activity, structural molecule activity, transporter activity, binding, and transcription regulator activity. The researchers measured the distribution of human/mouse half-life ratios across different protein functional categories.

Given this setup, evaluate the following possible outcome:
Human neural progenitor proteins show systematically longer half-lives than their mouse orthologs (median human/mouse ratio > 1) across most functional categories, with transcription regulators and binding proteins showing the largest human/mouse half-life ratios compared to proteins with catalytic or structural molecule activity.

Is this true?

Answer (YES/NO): NO